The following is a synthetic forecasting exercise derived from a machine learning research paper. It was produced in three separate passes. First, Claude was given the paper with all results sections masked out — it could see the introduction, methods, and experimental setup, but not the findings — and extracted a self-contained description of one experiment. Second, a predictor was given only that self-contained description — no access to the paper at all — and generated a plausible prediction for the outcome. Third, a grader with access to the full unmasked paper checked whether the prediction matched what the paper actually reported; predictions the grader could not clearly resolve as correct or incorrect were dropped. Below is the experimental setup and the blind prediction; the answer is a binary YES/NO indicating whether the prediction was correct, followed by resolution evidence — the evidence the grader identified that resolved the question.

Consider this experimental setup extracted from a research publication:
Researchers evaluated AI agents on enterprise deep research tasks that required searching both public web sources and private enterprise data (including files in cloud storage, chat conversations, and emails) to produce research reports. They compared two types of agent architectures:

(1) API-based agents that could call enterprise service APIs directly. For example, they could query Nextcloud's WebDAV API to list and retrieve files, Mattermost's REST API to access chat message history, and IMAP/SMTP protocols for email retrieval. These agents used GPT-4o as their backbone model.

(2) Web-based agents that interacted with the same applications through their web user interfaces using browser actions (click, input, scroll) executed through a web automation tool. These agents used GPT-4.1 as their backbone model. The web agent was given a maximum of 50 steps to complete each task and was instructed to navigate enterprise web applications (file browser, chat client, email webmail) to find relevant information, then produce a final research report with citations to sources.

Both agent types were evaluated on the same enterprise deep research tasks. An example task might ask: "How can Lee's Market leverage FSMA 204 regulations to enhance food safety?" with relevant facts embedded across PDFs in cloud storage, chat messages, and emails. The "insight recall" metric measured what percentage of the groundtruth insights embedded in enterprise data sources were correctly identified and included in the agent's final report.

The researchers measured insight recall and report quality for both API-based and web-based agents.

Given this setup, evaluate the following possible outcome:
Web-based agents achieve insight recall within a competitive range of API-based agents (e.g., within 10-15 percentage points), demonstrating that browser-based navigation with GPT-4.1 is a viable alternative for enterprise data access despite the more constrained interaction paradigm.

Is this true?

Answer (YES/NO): NO